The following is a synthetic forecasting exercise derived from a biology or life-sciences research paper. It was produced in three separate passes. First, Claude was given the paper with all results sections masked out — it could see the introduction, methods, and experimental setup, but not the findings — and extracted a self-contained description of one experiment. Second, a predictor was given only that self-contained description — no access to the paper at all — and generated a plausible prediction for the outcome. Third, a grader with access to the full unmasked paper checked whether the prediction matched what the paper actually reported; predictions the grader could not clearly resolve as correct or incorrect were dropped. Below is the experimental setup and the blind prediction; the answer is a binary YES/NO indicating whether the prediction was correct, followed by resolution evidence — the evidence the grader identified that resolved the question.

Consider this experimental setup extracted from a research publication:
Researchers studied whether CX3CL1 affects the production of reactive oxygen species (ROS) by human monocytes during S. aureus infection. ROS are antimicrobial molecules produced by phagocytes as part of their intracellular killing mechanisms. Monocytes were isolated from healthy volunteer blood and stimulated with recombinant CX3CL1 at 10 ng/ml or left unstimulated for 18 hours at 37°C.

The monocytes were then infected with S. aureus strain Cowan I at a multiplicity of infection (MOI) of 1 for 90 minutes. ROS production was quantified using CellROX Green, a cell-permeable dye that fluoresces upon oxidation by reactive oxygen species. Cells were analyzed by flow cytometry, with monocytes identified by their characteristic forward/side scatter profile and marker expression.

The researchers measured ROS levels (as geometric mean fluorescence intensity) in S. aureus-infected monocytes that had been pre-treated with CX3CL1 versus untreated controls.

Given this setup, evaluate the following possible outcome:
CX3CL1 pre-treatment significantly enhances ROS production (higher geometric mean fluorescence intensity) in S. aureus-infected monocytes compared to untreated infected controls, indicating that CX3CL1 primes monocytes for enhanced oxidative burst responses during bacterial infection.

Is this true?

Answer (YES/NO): NO